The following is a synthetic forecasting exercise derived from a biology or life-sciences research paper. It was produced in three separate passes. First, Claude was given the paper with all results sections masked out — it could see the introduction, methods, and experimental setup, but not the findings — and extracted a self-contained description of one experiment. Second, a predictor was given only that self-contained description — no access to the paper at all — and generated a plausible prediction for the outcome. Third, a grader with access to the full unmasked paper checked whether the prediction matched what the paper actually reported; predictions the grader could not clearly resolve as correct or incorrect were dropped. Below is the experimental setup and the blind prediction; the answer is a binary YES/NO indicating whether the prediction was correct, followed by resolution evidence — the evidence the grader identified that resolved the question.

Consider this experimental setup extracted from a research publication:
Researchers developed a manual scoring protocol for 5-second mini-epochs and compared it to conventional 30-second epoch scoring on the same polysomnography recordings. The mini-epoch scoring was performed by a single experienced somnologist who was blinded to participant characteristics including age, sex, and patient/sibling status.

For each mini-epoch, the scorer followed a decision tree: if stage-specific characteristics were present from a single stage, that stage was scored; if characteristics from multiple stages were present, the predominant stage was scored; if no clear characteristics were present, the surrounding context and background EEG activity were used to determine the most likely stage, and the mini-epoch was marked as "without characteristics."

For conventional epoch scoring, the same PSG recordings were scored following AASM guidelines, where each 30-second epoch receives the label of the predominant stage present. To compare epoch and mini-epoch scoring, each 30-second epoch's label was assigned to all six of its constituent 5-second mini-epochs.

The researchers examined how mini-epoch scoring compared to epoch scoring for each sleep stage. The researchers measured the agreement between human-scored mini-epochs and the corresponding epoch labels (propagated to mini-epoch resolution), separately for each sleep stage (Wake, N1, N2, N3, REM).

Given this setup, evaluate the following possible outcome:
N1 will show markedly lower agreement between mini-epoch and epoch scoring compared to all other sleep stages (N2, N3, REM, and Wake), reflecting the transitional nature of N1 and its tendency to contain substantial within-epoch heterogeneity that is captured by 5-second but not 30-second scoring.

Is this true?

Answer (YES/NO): YES